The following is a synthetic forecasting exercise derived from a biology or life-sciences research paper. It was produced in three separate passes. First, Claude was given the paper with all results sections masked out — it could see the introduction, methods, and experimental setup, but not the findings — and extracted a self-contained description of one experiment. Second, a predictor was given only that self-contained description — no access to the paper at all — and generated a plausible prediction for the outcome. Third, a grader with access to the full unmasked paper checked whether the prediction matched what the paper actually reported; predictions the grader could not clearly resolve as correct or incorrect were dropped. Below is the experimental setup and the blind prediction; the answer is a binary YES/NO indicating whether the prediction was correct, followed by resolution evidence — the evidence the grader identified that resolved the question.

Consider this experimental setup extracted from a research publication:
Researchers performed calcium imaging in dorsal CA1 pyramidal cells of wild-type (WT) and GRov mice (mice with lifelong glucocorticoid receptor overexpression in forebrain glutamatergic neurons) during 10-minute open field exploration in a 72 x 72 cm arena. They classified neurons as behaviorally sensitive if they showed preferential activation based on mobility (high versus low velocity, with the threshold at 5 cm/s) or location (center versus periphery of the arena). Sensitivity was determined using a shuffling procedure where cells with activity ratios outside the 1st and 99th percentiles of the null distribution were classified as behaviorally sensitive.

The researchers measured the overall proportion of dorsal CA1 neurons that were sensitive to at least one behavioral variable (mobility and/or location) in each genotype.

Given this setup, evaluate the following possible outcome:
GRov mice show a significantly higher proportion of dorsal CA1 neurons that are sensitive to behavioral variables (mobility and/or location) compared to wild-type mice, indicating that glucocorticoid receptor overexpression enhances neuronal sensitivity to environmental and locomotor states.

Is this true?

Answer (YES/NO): NO